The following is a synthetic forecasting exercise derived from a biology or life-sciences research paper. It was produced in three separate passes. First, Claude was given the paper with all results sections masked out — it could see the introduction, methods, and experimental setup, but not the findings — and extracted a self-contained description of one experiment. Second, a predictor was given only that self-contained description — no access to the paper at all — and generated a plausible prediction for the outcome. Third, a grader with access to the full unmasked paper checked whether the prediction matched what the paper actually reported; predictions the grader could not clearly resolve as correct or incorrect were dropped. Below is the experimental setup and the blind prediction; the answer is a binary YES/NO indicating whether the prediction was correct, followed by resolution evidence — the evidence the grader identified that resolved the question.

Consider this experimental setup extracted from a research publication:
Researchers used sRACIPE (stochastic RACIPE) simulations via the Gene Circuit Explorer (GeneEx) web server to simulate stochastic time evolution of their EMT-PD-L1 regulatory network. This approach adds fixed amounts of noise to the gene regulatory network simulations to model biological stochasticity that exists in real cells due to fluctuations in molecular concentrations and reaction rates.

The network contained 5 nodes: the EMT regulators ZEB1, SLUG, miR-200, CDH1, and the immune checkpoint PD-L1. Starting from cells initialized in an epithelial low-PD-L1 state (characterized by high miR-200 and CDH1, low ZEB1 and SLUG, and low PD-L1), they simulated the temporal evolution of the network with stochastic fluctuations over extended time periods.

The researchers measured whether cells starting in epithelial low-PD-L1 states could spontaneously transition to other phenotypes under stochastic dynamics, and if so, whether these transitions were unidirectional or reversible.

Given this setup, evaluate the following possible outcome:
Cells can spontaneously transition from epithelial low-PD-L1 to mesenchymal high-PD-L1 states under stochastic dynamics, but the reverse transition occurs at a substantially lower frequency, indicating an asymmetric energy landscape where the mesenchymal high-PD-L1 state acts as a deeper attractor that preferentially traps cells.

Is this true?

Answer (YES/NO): NO